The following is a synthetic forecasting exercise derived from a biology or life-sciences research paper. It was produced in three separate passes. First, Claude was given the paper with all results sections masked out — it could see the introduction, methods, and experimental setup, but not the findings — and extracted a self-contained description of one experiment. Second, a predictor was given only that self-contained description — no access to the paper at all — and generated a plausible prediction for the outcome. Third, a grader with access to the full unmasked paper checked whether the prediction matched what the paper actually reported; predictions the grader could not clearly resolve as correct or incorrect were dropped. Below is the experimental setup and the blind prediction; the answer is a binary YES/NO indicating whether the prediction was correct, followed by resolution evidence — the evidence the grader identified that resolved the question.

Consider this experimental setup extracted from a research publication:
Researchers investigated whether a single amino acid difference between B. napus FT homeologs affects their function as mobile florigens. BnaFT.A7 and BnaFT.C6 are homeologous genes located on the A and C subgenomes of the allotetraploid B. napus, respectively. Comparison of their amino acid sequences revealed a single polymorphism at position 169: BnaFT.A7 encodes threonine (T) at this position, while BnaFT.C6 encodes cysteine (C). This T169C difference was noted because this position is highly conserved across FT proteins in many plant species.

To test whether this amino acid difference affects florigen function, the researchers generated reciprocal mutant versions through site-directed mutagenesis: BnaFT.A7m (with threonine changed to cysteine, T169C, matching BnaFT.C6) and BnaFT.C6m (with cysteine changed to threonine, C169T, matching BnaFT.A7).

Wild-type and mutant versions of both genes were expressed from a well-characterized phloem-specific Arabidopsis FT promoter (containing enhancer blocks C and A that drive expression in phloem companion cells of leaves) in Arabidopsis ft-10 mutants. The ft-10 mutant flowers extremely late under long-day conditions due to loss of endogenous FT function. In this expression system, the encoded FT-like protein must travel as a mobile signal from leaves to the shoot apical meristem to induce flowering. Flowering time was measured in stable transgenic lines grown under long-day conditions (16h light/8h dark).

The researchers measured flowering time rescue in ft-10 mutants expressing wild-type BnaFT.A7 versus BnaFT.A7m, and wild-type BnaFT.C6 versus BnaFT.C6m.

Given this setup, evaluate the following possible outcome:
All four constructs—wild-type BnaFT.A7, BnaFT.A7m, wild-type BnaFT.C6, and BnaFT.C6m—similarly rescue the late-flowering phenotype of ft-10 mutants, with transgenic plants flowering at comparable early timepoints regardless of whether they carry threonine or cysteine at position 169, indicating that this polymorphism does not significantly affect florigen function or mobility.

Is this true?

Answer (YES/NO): NO